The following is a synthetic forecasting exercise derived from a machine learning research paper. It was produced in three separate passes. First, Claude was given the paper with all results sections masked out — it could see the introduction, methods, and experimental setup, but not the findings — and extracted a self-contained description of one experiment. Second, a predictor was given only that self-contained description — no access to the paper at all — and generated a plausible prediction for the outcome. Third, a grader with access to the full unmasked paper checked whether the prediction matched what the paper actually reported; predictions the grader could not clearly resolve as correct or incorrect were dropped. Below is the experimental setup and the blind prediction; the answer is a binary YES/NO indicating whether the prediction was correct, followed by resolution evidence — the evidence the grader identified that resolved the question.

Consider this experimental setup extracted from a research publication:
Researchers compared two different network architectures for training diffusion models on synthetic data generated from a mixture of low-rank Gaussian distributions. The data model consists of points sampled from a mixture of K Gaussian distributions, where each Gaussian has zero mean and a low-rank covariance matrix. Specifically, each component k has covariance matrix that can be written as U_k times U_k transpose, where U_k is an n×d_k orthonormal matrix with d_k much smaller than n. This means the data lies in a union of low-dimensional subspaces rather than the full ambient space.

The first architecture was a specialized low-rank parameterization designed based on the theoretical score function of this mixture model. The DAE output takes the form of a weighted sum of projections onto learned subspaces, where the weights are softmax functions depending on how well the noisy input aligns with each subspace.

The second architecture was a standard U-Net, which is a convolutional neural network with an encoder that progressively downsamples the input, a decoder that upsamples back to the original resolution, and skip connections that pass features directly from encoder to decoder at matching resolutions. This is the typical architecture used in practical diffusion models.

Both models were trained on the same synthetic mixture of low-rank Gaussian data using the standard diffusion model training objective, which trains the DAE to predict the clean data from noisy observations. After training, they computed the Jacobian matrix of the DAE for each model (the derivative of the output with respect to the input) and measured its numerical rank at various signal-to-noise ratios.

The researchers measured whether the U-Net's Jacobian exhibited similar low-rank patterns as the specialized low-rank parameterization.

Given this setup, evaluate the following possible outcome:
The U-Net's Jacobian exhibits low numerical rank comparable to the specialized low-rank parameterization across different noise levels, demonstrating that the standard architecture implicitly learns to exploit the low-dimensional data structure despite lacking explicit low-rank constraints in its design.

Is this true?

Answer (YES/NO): YES